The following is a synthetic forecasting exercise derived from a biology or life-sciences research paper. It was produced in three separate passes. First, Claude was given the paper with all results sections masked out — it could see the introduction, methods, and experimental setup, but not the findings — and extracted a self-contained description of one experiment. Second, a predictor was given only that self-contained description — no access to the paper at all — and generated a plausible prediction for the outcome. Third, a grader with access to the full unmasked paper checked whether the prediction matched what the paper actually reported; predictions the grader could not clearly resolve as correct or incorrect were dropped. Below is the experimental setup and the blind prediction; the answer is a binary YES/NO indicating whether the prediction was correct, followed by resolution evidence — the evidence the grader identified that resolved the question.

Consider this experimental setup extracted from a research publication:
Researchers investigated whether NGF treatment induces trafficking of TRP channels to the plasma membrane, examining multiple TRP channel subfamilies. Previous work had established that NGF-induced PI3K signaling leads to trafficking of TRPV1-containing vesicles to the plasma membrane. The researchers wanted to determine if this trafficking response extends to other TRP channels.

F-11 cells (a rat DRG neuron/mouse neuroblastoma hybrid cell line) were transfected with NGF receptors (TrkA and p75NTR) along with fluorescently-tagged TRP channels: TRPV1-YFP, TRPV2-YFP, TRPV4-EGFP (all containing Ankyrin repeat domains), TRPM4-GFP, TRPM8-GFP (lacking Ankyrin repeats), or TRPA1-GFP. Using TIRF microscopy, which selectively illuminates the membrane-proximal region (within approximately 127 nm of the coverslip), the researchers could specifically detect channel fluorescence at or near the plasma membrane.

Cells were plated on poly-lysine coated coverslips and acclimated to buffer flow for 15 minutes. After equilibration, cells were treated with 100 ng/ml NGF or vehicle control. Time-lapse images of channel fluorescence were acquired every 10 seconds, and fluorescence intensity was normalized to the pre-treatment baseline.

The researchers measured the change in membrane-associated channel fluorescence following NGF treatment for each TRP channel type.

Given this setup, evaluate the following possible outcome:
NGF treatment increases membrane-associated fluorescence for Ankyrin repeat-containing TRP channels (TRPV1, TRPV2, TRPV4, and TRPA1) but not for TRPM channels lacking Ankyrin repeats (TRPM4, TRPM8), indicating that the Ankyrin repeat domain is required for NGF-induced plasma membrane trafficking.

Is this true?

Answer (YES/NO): NO